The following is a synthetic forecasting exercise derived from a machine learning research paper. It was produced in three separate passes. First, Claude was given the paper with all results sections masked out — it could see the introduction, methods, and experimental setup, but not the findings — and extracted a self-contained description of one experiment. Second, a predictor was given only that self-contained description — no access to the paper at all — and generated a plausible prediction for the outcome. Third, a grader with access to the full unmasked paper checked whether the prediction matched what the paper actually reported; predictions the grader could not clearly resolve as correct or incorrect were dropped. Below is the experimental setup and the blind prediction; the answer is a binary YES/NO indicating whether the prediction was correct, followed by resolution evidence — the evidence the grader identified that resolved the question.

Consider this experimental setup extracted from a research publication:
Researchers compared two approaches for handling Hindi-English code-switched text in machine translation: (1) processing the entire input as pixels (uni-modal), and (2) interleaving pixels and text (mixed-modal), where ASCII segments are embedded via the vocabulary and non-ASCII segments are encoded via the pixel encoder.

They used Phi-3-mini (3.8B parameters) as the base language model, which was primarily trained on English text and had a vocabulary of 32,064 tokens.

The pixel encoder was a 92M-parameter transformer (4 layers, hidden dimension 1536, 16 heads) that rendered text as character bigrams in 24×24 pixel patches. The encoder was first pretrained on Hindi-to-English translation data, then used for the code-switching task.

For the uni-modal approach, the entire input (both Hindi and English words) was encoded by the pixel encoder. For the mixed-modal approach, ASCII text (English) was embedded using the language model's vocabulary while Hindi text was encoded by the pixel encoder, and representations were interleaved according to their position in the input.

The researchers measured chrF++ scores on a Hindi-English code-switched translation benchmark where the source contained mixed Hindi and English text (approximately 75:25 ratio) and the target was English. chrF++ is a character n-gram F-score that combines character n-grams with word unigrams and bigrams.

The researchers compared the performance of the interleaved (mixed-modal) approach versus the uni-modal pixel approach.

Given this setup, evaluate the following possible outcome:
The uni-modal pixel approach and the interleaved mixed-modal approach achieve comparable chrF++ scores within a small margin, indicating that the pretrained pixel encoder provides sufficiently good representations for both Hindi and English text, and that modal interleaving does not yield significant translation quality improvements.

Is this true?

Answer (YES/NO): NO